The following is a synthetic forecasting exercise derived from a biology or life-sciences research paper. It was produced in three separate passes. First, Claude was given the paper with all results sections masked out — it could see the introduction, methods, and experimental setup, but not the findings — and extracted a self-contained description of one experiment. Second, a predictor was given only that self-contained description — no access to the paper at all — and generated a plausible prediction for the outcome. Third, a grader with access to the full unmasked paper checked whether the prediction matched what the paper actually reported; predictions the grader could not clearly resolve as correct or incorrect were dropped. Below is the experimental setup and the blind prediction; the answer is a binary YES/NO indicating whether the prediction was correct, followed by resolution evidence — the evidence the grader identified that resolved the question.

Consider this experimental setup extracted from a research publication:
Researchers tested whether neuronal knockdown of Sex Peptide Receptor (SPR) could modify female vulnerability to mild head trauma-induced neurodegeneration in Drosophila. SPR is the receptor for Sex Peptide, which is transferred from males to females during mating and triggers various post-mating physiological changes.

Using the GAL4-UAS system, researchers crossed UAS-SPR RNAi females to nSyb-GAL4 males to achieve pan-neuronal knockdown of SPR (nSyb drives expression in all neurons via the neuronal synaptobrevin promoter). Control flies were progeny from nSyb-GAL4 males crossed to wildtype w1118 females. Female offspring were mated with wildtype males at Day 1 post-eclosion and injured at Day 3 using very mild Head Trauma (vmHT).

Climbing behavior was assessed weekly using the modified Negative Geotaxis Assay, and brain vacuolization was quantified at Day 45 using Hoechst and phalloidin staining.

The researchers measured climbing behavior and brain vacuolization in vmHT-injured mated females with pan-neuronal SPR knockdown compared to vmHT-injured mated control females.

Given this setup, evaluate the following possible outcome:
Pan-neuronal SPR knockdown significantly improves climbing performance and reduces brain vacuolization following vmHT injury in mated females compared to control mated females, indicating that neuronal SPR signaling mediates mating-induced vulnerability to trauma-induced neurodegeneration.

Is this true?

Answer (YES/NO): YES